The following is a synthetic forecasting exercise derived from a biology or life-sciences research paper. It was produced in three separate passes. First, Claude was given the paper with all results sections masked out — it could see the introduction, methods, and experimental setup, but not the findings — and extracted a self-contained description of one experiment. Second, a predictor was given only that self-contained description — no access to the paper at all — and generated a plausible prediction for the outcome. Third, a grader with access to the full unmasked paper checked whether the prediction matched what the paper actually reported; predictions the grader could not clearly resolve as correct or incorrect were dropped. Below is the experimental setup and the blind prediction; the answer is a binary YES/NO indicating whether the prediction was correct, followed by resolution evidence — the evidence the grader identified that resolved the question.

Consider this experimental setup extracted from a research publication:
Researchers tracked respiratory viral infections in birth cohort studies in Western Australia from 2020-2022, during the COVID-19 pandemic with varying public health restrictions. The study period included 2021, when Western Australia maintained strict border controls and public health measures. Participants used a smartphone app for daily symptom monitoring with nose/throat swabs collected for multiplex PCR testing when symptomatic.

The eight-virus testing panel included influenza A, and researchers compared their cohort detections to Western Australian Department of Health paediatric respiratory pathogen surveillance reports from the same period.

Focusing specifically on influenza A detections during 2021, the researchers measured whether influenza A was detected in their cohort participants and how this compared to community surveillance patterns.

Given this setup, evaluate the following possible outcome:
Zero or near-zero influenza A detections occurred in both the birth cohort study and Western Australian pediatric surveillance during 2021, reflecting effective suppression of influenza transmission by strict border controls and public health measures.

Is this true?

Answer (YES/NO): YES